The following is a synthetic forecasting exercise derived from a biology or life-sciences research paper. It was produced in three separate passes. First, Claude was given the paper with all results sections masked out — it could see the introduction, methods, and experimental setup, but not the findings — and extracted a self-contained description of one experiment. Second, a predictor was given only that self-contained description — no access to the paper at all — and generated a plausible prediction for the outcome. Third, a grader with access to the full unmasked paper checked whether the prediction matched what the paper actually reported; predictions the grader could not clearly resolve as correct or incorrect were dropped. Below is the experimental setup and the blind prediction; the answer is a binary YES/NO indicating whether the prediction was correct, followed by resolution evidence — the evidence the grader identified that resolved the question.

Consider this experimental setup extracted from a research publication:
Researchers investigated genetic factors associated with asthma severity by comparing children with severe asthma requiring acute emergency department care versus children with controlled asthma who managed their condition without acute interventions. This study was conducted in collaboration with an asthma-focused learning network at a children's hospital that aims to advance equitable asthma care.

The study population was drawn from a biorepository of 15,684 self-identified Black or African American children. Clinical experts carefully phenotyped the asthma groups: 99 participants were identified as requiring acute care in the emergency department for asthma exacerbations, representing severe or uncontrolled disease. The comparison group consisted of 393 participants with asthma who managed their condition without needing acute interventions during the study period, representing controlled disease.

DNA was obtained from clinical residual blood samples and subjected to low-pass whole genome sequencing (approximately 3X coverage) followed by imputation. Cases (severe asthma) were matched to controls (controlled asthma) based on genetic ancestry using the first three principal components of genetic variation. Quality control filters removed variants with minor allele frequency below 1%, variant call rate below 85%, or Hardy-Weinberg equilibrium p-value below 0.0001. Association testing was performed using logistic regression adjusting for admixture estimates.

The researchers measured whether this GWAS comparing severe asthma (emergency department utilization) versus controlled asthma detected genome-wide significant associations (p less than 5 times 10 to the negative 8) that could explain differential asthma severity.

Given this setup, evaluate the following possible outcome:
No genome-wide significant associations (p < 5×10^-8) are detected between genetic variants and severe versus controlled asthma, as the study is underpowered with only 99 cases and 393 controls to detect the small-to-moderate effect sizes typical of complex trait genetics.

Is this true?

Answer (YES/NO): YES